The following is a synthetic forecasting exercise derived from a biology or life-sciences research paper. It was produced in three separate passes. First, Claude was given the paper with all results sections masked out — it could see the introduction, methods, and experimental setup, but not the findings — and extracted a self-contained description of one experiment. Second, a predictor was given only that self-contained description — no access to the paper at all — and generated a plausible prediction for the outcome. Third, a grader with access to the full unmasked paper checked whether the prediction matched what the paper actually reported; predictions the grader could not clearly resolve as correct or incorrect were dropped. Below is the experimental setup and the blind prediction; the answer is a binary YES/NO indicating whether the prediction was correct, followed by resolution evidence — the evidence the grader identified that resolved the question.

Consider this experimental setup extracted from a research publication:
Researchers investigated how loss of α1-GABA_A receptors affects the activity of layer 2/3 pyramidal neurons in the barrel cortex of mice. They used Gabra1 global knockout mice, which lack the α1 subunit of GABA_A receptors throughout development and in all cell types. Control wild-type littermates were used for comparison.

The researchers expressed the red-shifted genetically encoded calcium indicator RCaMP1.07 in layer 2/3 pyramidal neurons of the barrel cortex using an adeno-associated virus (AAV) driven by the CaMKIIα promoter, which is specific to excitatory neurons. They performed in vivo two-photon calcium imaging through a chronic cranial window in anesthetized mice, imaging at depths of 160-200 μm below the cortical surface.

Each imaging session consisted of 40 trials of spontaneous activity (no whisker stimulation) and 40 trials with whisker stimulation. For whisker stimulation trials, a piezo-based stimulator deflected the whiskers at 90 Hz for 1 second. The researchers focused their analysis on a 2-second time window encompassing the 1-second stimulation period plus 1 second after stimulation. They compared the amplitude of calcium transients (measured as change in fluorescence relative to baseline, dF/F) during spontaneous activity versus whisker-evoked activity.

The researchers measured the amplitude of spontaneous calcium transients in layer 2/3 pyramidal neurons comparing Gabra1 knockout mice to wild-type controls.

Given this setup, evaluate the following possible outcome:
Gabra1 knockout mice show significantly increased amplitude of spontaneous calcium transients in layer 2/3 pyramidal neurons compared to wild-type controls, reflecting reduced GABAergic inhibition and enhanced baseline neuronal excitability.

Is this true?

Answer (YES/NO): NO